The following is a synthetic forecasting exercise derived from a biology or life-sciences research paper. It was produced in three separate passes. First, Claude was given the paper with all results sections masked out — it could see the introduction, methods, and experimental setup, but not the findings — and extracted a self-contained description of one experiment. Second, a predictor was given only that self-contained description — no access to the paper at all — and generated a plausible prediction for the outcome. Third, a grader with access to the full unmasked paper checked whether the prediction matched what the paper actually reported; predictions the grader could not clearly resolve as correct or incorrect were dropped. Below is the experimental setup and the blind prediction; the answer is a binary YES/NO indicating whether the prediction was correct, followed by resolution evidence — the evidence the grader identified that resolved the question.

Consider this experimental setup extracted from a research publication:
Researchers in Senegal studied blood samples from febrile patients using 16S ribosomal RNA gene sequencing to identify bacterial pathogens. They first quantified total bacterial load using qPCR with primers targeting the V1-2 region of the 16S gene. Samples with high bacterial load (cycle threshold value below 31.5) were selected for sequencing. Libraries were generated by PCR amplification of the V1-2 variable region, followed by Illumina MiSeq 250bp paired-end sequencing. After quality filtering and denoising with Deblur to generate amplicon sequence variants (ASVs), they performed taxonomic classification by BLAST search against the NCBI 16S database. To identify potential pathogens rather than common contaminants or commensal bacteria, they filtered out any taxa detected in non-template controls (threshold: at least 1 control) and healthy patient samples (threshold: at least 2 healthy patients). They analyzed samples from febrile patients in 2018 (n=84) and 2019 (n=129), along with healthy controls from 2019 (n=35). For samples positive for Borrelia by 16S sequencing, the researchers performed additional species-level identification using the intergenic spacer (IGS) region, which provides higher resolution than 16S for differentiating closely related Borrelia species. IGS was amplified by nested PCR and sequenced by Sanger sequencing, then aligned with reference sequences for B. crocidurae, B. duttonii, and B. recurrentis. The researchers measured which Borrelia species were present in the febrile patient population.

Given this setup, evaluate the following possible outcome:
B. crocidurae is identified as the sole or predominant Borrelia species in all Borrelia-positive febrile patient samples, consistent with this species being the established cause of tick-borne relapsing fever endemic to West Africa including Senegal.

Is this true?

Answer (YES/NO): YES